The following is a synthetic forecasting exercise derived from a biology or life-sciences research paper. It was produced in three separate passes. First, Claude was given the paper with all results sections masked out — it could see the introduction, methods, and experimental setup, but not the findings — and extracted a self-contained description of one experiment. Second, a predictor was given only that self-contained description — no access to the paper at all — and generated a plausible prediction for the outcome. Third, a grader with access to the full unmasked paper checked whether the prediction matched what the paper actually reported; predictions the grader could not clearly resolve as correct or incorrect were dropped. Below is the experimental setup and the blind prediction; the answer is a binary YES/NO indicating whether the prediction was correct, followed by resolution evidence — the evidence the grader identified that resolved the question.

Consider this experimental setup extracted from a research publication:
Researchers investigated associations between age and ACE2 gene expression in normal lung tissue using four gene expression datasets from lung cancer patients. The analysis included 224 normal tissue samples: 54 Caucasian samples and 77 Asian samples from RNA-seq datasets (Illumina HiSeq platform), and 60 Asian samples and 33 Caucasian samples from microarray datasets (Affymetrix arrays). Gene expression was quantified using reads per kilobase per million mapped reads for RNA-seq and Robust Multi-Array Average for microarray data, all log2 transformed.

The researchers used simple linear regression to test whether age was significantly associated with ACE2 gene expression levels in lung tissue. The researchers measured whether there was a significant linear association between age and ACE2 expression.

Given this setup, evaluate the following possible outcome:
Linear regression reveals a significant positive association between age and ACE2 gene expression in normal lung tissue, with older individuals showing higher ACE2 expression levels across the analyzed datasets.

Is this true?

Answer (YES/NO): NO